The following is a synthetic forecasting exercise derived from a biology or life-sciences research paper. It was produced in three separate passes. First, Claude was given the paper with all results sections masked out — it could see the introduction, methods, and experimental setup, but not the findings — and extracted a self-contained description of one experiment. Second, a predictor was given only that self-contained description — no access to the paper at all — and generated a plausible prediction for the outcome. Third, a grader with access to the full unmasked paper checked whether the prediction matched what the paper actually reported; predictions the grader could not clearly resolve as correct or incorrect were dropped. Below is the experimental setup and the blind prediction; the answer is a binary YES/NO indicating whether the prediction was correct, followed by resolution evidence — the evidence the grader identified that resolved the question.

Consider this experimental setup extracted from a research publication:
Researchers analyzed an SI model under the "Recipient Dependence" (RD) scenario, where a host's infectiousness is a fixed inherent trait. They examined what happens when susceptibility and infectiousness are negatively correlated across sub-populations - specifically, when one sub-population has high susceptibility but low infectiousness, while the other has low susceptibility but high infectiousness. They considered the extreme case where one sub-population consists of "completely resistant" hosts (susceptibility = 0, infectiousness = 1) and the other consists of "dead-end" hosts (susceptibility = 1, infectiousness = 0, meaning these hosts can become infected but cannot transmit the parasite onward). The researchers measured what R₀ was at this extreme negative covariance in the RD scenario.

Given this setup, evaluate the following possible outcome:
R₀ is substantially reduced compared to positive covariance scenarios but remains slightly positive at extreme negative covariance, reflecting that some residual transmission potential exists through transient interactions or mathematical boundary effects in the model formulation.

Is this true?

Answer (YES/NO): NO